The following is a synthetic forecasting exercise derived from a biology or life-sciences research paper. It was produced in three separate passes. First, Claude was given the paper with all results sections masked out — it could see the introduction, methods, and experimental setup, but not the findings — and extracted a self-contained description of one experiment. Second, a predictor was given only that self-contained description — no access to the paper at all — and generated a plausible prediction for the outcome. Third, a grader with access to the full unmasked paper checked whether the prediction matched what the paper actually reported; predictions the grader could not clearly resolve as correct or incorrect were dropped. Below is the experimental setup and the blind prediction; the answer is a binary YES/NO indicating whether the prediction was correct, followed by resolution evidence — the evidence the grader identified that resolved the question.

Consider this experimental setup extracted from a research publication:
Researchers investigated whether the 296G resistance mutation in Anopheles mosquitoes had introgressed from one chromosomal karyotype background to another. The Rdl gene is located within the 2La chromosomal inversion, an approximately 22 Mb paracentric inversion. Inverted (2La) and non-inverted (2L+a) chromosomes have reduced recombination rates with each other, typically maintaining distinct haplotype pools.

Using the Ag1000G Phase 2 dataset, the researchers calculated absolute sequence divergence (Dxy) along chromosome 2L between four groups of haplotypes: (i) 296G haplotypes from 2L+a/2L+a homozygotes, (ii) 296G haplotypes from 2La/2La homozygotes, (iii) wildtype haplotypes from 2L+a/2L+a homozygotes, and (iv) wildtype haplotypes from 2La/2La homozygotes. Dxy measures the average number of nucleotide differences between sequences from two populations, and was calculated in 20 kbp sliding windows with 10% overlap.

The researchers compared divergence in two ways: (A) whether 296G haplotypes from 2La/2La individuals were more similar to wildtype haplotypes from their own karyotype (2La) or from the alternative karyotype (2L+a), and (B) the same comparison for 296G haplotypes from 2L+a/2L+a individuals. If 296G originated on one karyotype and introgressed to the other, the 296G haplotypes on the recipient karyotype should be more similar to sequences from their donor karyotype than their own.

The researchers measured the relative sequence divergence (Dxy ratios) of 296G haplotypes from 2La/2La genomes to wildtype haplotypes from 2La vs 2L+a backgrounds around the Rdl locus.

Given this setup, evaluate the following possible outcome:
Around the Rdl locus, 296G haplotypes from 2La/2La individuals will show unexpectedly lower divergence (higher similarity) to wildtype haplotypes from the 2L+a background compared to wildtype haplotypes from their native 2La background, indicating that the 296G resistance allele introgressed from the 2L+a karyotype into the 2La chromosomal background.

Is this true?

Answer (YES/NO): YES